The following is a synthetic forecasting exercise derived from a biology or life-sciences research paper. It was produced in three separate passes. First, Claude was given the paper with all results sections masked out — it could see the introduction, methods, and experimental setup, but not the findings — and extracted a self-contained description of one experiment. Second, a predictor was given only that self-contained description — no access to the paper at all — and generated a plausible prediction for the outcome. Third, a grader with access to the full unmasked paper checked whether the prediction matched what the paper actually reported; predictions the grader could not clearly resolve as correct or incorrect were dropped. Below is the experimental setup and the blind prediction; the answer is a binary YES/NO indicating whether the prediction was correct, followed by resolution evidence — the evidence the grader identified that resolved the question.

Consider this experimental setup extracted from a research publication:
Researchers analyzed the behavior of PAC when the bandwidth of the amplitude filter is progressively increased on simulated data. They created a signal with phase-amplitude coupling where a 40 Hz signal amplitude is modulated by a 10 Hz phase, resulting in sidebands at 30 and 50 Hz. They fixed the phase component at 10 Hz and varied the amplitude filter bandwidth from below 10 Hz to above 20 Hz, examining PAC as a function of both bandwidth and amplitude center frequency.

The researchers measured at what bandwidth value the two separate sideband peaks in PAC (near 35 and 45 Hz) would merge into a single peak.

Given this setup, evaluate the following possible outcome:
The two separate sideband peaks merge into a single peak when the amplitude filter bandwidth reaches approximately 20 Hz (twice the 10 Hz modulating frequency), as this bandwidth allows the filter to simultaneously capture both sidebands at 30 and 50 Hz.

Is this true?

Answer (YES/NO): YES